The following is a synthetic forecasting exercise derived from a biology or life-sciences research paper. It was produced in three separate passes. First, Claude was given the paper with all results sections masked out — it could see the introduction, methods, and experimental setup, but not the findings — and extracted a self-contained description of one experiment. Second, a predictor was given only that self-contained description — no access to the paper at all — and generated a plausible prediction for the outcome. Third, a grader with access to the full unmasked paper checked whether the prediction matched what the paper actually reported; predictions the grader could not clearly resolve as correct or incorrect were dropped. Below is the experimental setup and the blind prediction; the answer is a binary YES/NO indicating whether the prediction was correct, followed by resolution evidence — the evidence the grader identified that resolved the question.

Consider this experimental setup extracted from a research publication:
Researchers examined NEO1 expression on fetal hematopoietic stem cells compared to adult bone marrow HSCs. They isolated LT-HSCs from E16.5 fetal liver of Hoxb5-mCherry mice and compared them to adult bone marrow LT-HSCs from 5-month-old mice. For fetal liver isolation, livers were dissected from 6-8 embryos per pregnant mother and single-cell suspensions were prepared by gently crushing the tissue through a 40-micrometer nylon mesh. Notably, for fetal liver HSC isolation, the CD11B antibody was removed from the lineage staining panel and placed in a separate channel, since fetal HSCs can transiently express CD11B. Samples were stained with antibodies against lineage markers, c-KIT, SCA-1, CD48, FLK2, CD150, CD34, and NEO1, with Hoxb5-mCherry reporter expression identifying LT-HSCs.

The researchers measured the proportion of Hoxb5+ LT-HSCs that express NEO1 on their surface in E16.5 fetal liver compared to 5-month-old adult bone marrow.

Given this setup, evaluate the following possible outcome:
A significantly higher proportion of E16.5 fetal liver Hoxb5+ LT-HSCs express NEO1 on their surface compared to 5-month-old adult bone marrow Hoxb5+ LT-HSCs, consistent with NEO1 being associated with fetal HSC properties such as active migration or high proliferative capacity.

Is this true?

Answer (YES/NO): NO